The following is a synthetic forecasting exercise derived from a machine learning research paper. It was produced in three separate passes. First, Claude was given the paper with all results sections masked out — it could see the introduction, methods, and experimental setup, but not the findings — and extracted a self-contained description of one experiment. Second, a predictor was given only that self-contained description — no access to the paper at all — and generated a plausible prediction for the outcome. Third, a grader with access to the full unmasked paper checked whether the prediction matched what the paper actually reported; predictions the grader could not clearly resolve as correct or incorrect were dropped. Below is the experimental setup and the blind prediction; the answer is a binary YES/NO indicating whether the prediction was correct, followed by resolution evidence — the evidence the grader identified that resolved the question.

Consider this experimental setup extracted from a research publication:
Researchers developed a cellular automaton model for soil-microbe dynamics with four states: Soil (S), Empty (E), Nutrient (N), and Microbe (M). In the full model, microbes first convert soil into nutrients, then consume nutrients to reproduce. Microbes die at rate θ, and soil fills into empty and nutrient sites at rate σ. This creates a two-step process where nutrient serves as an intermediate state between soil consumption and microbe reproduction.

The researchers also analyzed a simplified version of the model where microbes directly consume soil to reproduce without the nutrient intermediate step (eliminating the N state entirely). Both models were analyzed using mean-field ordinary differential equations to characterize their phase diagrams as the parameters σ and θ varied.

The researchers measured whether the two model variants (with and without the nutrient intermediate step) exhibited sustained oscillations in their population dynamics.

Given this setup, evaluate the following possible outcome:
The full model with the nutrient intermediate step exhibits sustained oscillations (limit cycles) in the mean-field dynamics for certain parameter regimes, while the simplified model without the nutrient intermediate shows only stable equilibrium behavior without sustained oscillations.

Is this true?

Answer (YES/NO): YES